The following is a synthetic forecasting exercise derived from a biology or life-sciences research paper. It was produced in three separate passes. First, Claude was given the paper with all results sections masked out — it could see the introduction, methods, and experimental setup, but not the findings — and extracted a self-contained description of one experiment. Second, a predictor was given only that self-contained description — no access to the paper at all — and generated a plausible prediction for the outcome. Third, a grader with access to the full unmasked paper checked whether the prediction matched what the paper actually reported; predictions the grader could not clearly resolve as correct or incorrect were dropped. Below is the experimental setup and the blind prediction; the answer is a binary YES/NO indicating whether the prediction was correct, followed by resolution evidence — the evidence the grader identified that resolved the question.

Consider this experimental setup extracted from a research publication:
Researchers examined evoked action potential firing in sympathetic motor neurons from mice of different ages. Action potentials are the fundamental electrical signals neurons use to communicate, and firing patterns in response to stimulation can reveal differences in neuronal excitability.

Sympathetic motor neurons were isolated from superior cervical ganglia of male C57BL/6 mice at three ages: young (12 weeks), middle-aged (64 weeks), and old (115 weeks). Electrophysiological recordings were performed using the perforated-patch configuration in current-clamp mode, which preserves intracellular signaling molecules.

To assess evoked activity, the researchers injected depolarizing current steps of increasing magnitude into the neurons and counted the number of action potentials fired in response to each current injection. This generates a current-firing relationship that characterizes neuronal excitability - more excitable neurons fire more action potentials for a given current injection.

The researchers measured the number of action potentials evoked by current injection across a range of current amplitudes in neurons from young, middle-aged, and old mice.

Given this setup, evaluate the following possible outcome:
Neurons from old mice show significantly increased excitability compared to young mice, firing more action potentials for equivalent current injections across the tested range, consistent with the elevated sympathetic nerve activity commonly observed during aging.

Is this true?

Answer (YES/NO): YES